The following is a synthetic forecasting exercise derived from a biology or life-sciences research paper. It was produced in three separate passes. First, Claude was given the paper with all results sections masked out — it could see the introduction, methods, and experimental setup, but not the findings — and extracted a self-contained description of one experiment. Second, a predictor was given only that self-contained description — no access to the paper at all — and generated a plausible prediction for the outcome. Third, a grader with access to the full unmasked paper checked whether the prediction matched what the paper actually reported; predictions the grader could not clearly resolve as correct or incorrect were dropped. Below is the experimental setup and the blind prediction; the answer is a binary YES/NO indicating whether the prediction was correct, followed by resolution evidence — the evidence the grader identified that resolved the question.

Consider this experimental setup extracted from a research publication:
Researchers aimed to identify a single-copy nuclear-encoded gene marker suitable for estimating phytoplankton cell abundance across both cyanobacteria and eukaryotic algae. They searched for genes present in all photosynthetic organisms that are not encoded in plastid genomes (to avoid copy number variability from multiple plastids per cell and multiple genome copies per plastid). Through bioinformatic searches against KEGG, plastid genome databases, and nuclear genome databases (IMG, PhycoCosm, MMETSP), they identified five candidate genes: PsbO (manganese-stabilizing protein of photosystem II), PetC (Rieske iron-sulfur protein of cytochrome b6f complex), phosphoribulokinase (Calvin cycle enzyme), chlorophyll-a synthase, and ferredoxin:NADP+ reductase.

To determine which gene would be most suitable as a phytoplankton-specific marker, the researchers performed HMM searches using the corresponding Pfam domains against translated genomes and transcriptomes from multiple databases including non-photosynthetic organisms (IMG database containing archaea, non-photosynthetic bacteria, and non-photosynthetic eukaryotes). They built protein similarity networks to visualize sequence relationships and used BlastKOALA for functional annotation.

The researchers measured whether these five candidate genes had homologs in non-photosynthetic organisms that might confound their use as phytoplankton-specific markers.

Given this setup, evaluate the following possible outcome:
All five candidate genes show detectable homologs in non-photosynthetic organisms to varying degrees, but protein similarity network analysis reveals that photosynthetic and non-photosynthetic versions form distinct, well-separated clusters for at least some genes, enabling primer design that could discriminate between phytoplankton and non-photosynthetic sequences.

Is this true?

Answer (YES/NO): NO